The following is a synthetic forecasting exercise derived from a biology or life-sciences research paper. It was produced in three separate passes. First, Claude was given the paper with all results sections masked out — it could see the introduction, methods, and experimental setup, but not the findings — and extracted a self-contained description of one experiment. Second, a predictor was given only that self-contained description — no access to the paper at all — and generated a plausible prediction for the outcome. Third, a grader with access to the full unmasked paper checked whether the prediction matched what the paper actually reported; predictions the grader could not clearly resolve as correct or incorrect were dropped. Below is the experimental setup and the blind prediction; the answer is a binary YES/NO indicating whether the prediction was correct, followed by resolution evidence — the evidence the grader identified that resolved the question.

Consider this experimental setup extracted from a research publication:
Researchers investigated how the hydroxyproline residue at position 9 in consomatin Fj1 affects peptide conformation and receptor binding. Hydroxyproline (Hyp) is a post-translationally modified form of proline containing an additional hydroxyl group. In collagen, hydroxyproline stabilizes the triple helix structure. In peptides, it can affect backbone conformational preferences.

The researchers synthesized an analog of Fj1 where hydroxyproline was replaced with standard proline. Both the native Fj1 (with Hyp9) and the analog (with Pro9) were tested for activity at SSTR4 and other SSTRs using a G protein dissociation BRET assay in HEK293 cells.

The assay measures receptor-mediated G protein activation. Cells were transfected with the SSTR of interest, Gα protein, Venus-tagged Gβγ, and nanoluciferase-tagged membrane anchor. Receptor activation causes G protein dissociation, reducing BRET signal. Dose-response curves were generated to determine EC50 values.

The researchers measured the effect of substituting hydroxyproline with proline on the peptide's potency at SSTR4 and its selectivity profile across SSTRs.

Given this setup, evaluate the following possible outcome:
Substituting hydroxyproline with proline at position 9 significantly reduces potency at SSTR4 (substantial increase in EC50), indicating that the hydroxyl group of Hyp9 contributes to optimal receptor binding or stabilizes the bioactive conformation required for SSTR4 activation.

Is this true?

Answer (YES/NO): NO